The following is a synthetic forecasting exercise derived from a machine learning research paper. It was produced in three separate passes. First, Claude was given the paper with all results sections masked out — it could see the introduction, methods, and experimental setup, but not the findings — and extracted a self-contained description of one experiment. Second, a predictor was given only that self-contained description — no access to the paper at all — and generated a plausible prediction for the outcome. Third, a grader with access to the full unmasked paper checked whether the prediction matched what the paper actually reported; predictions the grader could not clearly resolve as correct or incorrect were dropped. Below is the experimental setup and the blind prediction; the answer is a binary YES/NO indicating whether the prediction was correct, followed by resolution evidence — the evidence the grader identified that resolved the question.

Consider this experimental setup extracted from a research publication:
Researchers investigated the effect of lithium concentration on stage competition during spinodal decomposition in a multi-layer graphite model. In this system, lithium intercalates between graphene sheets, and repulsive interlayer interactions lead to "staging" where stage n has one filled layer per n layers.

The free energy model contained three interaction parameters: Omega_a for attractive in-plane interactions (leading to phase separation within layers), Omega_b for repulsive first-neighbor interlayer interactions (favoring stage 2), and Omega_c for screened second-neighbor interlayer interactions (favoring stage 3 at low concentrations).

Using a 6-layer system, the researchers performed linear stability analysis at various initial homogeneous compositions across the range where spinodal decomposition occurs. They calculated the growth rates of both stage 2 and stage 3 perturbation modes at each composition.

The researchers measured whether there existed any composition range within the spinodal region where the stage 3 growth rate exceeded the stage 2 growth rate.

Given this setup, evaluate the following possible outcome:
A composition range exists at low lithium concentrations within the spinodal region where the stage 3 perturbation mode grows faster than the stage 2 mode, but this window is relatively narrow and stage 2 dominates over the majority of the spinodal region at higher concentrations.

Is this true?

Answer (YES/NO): NO